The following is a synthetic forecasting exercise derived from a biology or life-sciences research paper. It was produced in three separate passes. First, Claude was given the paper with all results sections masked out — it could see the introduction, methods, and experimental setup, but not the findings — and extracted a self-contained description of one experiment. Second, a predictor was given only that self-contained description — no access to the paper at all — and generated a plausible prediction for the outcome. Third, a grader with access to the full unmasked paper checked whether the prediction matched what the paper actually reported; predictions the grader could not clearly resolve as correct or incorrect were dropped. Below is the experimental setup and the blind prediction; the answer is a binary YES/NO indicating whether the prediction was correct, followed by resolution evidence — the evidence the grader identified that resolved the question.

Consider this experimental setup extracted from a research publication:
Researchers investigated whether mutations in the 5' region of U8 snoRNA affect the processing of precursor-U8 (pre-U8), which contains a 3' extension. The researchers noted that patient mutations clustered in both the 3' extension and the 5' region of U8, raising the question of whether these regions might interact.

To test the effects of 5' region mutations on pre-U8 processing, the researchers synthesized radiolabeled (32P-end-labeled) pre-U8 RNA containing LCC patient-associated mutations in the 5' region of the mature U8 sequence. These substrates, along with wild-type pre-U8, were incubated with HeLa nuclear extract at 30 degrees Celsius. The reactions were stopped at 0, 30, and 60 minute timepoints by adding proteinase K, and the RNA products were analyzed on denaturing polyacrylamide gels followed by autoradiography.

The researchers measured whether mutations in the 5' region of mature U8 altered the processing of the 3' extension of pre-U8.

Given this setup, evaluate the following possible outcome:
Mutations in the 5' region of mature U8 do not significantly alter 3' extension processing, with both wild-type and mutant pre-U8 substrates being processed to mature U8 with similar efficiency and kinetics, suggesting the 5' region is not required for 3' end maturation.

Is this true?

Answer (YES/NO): NO